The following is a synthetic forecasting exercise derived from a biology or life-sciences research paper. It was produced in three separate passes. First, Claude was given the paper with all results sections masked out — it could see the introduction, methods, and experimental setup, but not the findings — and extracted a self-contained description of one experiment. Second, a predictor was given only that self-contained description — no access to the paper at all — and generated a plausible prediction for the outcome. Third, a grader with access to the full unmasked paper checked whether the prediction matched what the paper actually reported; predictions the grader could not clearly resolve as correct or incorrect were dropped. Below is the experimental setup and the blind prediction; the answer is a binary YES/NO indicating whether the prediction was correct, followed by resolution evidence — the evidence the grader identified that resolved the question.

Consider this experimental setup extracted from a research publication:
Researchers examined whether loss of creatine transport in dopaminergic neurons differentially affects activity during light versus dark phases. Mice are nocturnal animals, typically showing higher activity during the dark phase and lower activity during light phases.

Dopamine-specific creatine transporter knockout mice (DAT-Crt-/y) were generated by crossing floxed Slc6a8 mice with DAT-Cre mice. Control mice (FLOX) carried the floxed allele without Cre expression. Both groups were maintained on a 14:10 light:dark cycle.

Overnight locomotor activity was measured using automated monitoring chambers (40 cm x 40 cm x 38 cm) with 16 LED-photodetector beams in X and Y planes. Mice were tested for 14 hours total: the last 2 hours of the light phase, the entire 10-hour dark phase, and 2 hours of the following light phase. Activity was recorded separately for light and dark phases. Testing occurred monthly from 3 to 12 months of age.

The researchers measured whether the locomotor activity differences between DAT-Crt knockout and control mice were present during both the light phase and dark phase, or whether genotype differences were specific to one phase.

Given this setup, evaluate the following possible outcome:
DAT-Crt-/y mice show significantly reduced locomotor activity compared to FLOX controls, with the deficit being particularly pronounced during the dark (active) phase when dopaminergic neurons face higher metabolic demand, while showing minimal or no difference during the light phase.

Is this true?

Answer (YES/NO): NO